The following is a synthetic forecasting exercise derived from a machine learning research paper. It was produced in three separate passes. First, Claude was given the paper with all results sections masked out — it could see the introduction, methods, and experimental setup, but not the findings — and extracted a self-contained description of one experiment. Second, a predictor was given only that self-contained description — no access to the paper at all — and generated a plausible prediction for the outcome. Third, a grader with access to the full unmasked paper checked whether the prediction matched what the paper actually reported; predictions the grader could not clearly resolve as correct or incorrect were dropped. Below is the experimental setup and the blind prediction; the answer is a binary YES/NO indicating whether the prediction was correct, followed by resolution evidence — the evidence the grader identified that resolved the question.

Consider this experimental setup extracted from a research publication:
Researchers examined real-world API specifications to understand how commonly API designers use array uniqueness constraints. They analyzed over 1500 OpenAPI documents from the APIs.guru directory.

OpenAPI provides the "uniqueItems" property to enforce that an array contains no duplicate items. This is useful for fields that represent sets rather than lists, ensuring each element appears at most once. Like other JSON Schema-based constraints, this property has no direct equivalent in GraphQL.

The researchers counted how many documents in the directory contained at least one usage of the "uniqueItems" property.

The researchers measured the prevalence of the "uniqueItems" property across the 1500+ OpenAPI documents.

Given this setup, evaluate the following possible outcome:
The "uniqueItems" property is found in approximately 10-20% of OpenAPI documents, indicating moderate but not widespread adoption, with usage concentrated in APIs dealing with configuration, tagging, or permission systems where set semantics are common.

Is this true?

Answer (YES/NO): NO